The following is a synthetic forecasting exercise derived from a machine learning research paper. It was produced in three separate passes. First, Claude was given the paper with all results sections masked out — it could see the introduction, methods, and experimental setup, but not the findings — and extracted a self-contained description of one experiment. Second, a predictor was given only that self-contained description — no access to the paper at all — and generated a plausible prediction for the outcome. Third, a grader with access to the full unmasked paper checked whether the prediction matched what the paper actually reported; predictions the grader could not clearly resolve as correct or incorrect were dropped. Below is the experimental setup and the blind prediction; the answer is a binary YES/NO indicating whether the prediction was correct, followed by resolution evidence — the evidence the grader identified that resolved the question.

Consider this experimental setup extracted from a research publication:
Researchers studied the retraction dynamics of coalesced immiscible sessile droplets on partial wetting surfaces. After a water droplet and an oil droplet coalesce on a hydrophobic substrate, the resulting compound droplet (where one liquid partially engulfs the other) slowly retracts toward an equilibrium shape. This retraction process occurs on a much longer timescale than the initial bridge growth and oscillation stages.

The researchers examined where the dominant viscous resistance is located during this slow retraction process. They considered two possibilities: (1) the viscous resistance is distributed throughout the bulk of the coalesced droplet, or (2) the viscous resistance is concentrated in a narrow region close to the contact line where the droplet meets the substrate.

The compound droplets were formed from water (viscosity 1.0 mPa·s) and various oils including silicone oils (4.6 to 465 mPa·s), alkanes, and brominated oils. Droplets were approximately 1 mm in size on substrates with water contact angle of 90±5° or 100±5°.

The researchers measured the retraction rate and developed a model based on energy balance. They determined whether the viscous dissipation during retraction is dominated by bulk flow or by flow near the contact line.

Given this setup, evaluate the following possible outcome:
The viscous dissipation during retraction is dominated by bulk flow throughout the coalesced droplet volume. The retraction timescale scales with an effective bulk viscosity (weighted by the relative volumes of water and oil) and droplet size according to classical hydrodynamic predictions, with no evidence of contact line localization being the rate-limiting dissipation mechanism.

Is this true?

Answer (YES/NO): NO